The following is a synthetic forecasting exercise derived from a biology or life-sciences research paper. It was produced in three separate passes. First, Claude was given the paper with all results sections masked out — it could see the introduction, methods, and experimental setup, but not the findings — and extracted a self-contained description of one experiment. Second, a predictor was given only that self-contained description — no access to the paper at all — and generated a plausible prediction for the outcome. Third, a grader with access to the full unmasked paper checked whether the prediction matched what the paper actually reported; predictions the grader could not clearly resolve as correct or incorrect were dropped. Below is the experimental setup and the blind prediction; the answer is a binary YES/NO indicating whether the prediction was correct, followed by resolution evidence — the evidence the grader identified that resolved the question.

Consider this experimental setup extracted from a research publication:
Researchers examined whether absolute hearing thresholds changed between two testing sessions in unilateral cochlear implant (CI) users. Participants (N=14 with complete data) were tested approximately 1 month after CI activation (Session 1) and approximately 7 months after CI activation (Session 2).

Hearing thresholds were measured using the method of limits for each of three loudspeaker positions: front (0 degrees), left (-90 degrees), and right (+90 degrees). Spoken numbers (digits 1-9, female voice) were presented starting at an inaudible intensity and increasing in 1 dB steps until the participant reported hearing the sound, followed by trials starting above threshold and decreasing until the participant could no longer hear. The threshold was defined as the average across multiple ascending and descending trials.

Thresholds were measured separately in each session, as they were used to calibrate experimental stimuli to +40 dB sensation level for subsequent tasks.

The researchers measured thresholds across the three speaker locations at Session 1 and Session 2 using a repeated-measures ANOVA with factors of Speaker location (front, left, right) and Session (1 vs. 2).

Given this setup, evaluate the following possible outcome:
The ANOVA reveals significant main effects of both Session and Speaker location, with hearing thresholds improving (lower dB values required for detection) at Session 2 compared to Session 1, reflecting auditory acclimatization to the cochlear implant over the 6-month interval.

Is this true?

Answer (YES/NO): NO